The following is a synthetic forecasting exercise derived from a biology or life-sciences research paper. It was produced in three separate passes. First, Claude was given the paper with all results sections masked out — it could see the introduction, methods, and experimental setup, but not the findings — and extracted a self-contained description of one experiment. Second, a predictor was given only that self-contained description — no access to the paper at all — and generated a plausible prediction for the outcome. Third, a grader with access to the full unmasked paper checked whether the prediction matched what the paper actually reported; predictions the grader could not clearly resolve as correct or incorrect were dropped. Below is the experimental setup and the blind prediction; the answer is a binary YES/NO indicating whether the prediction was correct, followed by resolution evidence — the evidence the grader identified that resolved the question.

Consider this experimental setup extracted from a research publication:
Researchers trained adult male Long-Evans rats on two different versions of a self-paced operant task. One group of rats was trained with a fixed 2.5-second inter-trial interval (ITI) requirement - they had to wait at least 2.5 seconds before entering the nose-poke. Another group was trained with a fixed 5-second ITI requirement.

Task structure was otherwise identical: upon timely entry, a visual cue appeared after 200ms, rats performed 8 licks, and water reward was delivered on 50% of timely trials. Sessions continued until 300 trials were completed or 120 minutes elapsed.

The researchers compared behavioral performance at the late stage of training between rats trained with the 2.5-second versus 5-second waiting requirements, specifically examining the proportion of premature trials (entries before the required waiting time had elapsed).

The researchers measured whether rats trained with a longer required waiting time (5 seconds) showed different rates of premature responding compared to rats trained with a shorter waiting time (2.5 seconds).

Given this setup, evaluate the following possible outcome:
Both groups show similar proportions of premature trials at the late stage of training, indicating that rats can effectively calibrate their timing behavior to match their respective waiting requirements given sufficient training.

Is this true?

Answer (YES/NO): YES